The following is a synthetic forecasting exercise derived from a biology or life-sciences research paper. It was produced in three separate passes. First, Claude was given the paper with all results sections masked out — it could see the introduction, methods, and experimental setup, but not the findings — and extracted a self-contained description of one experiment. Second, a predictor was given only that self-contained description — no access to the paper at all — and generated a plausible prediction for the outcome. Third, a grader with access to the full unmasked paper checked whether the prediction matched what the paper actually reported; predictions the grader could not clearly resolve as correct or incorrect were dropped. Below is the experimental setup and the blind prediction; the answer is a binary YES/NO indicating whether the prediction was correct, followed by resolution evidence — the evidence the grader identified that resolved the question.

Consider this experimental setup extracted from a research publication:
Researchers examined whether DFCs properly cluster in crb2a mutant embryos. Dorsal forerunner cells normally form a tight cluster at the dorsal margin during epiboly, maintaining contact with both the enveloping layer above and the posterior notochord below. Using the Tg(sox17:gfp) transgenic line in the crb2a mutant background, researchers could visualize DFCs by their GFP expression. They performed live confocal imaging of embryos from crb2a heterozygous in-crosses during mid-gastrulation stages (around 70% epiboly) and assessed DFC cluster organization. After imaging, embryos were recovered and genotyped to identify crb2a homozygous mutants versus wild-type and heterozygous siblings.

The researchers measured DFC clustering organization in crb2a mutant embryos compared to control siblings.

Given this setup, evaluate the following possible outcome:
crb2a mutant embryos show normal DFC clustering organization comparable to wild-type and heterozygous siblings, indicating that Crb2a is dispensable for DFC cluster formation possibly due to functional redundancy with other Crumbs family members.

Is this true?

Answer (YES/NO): NO